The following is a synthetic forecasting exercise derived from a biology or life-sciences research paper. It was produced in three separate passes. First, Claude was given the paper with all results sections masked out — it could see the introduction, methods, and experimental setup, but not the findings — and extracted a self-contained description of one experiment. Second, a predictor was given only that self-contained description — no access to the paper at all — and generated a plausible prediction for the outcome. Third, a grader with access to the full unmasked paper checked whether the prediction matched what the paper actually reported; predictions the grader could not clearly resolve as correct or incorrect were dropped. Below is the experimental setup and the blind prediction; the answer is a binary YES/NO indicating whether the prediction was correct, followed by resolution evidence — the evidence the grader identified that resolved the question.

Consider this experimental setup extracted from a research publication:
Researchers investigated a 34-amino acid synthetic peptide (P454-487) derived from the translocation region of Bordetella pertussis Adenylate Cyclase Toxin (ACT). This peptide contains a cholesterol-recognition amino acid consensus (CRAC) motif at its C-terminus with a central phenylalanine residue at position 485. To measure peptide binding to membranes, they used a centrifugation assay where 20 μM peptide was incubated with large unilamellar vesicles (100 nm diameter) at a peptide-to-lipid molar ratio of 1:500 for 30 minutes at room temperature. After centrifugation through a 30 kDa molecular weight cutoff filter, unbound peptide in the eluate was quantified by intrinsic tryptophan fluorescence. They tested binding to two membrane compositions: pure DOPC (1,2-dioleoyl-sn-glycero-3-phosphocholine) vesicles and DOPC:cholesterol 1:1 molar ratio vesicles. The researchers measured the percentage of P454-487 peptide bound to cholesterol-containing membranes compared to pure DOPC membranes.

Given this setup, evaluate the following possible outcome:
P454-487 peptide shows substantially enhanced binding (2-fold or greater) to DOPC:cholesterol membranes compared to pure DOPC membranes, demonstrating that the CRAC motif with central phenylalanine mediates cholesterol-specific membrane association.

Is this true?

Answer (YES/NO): NO